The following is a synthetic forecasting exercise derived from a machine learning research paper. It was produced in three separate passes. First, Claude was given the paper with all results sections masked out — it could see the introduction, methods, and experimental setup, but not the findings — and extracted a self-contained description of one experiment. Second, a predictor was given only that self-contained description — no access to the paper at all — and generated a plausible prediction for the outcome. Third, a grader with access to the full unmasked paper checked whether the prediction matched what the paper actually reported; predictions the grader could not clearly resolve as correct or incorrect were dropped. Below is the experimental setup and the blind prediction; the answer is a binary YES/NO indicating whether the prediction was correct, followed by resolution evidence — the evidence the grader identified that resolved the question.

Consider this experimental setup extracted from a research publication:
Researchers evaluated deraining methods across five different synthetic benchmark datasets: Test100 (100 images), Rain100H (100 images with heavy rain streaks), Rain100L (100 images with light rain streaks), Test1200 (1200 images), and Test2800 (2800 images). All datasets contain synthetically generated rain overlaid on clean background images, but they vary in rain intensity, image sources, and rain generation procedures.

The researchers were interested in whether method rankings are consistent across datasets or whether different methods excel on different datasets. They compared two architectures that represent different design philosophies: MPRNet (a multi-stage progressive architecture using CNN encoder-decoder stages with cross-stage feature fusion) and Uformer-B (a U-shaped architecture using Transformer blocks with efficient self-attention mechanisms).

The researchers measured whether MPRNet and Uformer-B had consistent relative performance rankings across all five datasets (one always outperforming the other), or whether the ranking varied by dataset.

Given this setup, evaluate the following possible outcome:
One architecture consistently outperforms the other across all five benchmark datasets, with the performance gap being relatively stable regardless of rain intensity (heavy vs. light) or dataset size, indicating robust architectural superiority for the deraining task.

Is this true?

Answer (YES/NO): NO